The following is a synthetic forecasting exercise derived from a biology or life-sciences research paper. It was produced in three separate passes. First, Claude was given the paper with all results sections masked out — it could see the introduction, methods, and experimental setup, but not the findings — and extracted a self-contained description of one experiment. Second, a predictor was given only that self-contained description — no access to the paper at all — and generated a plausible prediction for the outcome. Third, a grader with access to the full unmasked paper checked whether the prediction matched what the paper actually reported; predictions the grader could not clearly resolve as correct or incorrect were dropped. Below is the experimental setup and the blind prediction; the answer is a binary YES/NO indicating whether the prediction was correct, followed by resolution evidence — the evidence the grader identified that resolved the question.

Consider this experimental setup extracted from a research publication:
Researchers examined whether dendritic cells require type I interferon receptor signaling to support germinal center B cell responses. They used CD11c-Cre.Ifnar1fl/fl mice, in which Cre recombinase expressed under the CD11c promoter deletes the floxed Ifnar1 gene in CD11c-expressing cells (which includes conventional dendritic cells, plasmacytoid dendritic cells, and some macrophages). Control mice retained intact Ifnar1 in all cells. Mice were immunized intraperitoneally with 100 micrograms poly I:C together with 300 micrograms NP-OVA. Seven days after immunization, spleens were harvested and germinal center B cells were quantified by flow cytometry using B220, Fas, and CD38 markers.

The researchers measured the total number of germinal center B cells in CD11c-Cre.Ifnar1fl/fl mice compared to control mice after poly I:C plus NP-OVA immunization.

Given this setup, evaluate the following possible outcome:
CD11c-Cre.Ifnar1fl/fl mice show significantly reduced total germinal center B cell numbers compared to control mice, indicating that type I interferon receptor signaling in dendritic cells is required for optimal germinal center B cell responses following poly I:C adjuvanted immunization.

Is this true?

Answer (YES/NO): YES